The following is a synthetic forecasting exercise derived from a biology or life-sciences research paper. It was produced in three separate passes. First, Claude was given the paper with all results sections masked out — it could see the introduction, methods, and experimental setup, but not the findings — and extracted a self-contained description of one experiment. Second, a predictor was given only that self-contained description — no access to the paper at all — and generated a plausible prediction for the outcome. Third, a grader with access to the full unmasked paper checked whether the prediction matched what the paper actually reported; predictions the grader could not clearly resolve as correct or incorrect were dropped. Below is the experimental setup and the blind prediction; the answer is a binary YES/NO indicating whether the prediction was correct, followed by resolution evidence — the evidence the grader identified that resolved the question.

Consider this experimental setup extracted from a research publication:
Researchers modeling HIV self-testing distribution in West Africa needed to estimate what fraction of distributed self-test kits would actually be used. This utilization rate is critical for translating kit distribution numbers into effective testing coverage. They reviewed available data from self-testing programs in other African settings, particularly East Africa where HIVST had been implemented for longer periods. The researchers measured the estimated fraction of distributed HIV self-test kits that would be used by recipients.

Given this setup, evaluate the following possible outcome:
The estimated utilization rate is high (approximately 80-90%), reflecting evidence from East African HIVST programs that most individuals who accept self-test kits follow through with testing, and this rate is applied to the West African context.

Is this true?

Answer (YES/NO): YES